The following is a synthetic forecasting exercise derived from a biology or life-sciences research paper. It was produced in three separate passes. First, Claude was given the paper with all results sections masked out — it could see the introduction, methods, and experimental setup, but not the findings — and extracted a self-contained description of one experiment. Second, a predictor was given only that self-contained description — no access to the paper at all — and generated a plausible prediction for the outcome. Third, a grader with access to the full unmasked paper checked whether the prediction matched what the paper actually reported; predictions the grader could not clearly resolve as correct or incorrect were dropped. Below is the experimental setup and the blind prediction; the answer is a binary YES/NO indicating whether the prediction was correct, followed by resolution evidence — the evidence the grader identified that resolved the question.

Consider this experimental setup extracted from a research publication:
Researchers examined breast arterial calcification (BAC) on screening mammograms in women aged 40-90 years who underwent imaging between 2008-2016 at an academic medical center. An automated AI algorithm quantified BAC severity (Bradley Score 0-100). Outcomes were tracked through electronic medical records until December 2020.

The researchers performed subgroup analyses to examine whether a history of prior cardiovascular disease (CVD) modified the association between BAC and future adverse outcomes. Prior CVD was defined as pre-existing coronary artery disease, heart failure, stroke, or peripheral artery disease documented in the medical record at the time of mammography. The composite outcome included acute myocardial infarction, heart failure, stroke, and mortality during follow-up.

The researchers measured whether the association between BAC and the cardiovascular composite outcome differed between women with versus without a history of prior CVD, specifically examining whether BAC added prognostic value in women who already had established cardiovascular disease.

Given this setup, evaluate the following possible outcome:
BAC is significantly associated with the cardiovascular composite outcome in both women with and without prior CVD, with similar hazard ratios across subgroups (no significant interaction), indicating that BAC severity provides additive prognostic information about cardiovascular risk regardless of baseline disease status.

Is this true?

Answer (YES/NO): NO